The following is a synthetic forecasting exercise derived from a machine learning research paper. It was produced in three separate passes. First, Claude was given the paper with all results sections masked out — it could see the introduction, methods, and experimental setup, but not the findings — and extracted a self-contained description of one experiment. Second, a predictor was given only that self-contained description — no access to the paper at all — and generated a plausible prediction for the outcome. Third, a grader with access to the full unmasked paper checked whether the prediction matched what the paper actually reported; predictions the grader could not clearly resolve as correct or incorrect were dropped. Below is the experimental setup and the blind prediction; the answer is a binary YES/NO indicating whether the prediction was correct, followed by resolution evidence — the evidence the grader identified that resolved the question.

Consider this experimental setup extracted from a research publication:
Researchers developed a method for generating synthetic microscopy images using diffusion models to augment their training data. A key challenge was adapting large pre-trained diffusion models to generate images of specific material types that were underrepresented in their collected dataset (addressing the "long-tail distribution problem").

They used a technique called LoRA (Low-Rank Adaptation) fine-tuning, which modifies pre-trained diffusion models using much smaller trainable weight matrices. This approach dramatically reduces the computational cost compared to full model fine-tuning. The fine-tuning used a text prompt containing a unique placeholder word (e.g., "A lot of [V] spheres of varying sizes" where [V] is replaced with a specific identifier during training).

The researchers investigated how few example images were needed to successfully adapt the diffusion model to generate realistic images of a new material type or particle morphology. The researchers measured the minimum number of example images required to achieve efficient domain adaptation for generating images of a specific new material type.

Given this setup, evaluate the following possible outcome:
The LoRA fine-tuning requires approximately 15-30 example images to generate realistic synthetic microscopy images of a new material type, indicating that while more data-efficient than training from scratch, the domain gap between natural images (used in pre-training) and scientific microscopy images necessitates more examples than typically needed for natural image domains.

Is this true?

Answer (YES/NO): NO